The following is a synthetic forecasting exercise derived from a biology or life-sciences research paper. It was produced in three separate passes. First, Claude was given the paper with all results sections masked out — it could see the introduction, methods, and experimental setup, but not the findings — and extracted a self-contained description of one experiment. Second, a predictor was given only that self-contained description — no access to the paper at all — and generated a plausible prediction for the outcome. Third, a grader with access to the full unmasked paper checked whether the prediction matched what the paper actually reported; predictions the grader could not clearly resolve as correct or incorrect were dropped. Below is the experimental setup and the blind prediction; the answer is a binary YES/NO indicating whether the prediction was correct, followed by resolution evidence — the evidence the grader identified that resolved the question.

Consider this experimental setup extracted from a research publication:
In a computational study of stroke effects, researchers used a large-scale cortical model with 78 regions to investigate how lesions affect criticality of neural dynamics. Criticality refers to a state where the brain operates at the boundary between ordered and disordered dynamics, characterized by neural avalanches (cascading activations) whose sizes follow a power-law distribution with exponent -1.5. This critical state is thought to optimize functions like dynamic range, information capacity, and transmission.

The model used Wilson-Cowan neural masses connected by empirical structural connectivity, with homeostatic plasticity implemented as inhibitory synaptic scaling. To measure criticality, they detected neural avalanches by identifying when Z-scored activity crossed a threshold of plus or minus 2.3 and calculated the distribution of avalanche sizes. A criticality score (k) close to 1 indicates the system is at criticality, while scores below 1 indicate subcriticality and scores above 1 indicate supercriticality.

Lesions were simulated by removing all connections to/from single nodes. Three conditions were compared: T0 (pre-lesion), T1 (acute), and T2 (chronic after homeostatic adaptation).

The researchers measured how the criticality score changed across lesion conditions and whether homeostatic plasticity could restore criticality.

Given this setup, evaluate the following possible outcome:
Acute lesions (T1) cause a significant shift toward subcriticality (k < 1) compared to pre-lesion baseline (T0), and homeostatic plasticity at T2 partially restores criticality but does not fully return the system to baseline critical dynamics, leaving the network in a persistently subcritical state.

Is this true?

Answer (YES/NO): NO